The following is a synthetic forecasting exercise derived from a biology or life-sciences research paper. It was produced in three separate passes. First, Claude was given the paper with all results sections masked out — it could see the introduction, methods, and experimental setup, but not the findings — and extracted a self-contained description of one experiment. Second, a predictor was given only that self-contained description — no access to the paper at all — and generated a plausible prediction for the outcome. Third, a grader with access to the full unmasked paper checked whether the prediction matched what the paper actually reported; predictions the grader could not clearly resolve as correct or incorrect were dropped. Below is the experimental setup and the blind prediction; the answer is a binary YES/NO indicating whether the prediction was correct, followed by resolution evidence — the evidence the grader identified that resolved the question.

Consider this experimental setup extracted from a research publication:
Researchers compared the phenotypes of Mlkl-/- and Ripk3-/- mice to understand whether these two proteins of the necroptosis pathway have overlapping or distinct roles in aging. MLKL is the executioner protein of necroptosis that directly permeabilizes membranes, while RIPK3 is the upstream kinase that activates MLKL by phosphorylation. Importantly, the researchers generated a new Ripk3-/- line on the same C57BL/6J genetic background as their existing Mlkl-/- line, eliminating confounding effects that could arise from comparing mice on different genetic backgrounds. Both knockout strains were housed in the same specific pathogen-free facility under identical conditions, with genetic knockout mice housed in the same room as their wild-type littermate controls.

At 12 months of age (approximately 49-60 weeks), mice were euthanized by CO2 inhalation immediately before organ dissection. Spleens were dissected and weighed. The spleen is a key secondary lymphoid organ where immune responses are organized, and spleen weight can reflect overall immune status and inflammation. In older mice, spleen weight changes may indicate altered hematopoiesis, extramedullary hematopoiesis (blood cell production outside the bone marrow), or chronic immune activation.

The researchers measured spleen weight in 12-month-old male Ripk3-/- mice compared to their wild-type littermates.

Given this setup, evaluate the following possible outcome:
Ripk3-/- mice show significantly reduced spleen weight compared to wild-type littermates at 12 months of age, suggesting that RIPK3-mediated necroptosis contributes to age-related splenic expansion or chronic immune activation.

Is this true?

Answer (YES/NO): YES